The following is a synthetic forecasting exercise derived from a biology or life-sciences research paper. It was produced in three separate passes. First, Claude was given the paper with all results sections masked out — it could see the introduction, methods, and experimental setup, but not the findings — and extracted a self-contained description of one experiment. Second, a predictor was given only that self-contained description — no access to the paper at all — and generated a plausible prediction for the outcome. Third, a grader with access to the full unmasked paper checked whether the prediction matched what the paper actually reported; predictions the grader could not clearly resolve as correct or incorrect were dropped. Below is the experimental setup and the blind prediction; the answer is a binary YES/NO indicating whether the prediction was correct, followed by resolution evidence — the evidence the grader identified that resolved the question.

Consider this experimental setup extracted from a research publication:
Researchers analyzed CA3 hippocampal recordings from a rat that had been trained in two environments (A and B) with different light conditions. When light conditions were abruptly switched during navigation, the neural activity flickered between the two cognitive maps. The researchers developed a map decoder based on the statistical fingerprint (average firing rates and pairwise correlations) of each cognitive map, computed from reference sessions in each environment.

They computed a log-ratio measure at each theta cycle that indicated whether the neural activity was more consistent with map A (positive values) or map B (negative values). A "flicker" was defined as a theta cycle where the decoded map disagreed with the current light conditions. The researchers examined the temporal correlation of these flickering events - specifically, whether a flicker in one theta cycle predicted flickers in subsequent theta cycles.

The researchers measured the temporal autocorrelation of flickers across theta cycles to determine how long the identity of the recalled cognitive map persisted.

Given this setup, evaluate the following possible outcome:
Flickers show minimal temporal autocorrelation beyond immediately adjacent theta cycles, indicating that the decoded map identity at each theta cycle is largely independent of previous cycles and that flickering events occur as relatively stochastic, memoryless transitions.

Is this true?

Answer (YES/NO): NO